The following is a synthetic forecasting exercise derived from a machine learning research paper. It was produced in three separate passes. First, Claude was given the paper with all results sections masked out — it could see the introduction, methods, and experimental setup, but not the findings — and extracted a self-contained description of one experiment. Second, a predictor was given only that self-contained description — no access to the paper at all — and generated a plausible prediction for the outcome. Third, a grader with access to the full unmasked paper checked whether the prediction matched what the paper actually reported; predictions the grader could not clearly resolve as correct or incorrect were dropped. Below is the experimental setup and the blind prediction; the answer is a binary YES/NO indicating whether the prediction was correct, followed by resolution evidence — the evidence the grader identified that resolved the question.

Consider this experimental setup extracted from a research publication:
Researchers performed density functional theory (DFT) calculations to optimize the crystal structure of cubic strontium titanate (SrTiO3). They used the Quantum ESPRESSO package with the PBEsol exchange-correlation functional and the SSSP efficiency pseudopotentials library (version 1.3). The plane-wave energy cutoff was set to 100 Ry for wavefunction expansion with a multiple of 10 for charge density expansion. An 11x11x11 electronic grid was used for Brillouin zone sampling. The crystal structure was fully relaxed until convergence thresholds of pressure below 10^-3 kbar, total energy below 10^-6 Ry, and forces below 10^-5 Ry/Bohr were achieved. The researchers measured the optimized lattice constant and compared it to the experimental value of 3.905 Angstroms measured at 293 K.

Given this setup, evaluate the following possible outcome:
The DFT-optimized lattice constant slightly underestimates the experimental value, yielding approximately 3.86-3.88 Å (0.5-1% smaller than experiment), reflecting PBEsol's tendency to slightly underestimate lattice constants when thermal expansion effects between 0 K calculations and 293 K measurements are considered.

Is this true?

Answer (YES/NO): NO